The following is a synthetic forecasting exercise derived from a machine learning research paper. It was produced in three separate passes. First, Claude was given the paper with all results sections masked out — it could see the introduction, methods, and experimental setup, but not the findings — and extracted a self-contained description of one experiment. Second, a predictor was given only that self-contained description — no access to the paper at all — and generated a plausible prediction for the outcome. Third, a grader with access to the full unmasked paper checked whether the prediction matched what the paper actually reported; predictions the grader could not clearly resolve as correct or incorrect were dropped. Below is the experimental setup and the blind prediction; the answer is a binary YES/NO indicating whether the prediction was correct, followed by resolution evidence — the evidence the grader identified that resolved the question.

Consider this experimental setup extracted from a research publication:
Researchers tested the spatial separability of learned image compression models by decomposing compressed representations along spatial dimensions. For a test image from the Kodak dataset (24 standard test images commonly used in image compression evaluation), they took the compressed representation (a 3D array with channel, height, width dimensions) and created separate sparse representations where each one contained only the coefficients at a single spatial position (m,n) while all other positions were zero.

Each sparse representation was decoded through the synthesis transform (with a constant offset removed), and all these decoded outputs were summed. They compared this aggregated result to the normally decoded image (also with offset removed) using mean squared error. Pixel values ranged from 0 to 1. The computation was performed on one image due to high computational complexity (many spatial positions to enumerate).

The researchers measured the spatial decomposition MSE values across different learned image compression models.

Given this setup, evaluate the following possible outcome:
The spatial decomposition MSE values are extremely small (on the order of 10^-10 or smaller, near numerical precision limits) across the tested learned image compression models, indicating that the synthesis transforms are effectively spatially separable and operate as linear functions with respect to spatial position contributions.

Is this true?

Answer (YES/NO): NO